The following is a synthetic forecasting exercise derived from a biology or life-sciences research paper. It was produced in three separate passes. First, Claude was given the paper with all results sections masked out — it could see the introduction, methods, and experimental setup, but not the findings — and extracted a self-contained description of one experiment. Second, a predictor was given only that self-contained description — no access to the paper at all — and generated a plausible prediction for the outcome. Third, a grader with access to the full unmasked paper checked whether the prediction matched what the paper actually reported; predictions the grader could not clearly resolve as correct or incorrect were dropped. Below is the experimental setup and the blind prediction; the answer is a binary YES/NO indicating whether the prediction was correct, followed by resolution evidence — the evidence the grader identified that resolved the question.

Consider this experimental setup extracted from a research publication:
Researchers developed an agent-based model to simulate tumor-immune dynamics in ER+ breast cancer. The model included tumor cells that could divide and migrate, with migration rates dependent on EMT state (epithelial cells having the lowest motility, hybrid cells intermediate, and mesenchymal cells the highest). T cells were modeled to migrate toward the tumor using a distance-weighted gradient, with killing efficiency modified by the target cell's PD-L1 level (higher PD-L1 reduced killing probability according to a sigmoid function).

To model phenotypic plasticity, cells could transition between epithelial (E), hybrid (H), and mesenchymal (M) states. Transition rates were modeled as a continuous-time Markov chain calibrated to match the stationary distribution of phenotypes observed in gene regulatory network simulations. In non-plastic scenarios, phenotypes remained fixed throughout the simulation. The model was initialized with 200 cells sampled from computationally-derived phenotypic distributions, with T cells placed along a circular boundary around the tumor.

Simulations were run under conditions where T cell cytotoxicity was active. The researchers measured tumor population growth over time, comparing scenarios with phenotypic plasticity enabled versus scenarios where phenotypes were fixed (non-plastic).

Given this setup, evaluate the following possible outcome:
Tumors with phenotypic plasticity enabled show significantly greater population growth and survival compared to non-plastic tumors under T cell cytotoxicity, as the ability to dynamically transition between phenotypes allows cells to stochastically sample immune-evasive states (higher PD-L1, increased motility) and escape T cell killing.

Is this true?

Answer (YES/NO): YES